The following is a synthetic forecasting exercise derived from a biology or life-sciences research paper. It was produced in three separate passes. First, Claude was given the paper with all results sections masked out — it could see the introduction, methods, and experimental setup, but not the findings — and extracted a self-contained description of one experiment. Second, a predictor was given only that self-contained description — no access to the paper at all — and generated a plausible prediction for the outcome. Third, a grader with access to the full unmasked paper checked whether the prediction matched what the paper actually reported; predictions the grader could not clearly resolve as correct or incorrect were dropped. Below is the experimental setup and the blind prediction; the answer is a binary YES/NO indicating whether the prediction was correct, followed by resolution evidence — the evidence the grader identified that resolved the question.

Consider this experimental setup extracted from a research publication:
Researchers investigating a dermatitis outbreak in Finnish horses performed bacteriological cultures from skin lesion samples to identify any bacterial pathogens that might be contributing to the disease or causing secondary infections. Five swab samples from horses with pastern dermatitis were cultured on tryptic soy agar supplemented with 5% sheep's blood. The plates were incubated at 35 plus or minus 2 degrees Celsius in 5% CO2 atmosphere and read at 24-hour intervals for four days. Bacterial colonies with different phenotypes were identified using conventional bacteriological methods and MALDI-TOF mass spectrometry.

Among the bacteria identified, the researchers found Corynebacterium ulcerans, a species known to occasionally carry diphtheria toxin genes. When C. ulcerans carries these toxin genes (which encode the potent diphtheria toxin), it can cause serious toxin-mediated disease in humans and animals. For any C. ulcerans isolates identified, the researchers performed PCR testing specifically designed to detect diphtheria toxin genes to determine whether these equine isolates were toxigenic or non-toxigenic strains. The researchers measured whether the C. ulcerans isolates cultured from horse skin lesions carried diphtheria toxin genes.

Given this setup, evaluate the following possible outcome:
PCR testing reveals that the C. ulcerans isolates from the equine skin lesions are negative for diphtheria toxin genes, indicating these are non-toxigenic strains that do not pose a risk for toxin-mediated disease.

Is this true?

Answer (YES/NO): YES